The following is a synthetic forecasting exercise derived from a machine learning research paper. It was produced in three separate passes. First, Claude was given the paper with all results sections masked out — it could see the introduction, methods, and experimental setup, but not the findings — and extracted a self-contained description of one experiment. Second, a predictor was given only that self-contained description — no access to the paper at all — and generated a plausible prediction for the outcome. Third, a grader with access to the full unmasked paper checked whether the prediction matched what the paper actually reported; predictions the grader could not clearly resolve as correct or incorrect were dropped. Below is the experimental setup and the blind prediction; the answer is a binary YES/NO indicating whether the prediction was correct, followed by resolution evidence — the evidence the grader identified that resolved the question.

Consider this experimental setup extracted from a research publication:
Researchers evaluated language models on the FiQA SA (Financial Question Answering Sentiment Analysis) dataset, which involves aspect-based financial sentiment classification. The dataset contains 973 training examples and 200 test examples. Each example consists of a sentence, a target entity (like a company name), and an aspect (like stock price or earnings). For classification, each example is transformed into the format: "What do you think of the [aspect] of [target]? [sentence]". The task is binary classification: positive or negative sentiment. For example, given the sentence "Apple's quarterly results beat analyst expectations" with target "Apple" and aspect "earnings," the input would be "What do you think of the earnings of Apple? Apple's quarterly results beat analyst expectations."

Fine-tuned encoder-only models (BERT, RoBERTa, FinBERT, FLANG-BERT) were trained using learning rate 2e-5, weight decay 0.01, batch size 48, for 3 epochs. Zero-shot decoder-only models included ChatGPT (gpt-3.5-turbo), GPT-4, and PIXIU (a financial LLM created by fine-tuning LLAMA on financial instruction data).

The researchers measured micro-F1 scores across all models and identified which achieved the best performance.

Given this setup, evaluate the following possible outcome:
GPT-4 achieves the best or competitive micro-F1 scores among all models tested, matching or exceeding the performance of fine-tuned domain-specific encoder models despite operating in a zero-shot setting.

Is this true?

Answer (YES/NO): YES